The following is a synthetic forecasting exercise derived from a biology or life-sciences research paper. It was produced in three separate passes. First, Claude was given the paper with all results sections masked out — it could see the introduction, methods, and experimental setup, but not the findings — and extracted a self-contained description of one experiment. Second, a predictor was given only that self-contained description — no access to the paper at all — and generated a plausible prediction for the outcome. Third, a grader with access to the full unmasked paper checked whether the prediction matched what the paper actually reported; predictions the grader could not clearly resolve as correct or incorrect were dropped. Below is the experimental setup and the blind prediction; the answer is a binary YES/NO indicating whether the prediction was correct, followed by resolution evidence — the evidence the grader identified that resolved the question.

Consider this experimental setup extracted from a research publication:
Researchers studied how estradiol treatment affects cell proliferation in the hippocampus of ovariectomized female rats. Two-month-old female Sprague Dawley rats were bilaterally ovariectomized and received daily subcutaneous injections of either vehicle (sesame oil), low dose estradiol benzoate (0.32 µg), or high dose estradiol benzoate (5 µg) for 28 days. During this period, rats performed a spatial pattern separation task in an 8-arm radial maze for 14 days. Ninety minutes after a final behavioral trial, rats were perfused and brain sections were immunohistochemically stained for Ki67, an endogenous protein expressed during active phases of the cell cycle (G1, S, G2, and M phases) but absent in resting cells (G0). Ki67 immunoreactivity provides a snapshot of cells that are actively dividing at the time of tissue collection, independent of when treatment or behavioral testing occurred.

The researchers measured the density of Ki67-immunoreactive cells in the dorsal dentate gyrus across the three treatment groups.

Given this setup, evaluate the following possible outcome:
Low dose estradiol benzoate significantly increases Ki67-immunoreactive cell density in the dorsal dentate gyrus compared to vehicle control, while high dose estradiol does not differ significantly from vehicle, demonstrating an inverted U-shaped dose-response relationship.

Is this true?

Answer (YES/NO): NO